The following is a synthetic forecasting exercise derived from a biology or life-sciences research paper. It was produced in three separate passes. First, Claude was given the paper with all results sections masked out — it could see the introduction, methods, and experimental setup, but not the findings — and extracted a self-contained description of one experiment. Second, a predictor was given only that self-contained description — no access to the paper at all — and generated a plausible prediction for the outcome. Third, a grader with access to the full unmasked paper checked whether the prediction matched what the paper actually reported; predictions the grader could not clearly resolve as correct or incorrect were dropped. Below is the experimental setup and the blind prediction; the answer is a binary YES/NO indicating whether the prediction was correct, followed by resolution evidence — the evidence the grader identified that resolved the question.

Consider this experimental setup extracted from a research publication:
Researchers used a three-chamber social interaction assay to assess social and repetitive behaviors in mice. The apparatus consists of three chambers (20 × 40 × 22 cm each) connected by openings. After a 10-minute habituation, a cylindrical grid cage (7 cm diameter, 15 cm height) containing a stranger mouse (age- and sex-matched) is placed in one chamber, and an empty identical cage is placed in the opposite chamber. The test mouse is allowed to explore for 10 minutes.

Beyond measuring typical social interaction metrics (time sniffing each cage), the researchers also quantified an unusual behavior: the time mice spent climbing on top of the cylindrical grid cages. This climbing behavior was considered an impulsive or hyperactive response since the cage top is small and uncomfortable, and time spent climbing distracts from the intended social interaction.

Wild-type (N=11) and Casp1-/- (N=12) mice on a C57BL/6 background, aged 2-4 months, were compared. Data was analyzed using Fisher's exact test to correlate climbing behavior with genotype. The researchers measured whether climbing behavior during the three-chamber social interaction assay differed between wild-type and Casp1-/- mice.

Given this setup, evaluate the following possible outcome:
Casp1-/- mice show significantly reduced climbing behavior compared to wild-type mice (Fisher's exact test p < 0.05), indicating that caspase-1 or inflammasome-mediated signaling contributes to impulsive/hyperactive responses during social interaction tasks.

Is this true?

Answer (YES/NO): NO